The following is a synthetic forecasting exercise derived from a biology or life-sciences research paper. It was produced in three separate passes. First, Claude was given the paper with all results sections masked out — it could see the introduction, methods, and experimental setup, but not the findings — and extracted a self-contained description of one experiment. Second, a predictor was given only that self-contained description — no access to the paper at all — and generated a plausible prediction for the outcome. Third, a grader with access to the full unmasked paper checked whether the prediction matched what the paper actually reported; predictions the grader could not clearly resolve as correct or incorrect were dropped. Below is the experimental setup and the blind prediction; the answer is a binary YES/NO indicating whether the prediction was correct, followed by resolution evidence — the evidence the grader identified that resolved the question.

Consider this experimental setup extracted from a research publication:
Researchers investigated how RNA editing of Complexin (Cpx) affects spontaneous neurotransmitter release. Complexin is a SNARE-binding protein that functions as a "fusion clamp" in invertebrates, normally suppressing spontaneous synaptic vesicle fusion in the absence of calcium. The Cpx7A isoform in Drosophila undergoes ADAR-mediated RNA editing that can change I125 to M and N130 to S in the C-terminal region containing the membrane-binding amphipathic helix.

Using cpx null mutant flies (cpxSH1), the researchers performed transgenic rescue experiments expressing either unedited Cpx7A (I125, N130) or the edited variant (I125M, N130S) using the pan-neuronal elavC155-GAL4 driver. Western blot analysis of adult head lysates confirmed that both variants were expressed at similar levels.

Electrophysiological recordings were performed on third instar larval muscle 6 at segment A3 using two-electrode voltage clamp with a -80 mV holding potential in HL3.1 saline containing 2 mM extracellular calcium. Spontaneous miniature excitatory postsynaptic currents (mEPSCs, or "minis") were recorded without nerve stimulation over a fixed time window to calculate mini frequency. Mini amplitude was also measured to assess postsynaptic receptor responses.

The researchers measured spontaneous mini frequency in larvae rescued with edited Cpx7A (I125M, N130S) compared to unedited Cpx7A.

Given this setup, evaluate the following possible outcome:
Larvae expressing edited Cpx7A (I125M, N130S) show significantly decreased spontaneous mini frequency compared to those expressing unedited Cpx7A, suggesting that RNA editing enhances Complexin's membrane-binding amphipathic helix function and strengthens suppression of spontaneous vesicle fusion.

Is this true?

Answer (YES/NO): NO